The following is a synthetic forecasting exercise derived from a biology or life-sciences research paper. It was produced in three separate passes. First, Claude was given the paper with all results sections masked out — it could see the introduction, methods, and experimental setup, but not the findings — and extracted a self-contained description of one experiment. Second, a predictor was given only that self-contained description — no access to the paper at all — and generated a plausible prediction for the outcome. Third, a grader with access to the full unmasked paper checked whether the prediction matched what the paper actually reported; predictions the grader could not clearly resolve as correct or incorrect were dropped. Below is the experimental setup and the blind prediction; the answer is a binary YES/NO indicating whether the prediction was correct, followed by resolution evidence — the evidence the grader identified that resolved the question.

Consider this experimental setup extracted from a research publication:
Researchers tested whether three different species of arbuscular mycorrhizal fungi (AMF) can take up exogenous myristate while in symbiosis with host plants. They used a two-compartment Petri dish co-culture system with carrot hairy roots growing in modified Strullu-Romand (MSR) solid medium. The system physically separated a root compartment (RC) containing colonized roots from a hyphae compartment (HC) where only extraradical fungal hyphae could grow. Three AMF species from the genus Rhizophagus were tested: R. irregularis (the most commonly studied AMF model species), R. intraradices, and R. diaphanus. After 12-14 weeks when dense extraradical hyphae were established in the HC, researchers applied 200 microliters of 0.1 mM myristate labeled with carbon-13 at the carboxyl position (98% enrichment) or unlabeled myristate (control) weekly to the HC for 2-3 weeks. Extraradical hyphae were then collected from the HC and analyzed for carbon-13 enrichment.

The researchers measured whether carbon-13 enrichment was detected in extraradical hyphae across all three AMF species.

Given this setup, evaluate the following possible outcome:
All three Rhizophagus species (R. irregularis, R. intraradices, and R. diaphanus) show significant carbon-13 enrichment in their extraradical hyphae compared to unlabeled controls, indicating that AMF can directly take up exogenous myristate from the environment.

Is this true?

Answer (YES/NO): YES